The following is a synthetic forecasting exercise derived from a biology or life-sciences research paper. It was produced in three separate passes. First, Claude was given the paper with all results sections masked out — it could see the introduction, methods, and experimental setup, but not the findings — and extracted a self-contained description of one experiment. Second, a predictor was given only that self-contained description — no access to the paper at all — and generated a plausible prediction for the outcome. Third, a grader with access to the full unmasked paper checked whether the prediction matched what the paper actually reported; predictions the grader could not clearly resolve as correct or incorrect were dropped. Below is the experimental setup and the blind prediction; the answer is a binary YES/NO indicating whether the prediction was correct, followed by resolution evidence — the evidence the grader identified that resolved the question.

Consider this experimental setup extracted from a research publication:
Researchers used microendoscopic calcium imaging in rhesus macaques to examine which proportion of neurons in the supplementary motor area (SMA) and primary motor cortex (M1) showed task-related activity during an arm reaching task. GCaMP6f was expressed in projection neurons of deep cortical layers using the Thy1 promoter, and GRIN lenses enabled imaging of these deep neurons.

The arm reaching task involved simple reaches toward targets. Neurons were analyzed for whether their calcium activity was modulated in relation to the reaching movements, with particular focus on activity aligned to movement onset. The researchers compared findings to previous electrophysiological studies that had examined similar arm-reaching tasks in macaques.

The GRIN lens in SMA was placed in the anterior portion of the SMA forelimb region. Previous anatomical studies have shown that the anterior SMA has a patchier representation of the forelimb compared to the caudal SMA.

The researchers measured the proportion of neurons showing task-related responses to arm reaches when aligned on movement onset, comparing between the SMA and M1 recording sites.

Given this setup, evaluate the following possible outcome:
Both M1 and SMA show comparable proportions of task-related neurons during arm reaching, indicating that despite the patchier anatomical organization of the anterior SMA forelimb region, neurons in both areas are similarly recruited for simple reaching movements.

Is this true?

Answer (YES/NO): NO